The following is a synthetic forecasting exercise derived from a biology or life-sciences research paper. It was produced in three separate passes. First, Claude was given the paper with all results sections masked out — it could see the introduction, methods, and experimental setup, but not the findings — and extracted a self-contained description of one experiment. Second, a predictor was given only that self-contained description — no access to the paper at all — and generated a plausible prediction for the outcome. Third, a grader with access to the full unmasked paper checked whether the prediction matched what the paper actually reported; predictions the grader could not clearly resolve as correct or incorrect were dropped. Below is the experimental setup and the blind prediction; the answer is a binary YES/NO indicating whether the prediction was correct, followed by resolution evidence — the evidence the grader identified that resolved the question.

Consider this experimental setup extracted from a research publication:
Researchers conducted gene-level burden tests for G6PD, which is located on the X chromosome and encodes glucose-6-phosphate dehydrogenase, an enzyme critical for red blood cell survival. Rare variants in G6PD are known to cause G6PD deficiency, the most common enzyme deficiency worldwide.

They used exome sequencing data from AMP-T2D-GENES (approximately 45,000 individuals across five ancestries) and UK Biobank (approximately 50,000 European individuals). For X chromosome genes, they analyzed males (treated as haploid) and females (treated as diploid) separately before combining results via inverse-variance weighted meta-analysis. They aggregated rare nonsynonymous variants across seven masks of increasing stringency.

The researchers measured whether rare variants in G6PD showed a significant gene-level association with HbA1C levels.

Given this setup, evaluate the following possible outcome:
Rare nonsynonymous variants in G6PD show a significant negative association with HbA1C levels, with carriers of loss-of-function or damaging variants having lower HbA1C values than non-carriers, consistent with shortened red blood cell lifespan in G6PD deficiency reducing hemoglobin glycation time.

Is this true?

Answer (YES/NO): YES